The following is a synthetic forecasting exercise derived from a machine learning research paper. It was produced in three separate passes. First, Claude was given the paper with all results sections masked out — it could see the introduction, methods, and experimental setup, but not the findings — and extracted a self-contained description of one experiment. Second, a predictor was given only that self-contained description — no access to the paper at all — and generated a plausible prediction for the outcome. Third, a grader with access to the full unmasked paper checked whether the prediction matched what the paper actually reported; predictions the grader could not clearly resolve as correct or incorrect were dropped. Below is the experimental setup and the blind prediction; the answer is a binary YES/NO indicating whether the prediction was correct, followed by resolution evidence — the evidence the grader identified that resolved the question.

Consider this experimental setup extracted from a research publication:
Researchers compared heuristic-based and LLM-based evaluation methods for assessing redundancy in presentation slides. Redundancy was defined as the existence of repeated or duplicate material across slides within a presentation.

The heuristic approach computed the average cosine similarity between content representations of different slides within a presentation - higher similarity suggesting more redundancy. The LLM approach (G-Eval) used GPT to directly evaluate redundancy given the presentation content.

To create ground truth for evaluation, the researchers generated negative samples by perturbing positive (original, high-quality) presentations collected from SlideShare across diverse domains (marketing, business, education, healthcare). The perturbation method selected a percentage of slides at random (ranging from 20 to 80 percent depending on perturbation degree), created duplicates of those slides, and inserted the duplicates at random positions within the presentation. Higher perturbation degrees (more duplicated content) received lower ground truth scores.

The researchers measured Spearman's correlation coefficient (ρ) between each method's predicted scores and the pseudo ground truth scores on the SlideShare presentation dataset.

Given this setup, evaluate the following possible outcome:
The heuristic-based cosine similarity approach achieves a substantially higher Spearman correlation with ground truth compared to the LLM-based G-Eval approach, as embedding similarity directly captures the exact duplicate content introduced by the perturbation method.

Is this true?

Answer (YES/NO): NO